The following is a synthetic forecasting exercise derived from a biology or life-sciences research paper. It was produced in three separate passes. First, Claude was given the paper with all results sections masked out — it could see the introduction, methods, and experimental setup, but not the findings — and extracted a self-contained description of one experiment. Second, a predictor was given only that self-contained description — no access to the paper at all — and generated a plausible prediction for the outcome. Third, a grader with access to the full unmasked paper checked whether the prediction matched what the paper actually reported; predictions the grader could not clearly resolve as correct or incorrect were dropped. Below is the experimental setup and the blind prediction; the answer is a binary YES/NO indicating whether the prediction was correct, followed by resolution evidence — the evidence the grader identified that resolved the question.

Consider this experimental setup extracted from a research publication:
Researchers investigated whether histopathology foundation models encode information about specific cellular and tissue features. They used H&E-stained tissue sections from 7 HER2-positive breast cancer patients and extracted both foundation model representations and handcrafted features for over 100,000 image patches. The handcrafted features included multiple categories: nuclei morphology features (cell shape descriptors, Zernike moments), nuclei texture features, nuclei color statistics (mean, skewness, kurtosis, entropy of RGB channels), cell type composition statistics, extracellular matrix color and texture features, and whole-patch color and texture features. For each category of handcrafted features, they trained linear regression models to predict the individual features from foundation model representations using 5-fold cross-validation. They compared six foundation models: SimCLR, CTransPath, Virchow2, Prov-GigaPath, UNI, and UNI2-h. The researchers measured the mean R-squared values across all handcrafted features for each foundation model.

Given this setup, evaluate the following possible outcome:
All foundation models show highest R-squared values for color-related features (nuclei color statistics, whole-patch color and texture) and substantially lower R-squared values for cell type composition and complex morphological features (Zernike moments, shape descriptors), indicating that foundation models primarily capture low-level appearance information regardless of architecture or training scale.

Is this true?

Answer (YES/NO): NO